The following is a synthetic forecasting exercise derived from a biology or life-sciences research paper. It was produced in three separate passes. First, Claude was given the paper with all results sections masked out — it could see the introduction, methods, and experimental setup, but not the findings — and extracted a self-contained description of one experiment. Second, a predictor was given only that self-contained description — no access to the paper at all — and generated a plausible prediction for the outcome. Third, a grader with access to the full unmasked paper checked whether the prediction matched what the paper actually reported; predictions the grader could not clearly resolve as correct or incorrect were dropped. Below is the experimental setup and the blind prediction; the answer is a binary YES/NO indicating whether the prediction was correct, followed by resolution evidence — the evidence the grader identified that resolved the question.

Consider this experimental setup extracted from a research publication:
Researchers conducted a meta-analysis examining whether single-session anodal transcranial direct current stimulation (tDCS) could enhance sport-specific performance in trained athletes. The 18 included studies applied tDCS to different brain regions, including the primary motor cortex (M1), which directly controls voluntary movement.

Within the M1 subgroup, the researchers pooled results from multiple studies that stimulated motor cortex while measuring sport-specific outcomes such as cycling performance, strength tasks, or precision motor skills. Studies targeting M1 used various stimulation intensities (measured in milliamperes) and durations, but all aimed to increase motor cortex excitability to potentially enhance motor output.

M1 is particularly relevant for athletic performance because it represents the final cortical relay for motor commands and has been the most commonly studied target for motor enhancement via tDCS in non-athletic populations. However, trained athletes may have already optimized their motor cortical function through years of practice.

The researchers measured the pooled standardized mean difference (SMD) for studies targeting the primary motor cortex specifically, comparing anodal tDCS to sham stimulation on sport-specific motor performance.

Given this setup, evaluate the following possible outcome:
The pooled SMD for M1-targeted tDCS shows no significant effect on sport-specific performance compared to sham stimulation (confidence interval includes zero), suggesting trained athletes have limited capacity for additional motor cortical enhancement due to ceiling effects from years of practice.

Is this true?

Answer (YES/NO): YES